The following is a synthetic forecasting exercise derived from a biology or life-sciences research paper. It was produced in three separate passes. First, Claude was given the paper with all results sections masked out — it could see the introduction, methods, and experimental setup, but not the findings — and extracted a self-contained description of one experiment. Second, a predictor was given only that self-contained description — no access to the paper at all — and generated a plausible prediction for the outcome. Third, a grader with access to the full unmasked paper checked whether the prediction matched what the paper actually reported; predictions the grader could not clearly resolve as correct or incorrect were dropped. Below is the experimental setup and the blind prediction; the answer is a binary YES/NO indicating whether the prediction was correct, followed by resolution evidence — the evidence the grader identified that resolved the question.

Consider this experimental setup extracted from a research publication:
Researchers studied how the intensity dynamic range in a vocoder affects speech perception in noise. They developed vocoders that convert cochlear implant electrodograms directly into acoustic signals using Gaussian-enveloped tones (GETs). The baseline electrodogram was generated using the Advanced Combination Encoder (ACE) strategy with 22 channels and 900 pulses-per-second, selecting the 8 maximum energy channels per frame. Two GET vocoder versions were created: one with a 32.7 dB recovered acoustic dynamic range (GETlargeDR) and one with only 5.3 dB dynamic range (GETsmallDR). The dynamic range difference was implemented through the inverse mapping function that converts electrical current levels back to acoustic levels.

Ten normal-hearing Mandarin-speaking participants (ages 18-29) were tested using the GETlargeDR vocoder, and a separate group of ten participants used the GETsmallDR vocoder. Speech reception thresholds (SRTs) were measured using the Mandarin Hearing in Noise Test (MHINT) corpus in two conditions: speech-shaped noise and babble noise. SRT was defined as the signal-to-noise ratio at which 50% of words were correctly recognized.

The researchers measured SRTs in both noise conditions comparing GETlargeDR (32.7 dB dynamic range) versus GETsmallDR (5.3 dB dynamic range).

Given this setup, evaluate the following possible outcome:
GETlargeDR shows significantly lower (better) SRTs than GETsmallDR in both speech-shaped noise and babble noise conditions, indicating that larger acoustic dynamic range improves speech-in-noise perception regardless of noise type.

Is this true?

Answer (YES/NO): YES